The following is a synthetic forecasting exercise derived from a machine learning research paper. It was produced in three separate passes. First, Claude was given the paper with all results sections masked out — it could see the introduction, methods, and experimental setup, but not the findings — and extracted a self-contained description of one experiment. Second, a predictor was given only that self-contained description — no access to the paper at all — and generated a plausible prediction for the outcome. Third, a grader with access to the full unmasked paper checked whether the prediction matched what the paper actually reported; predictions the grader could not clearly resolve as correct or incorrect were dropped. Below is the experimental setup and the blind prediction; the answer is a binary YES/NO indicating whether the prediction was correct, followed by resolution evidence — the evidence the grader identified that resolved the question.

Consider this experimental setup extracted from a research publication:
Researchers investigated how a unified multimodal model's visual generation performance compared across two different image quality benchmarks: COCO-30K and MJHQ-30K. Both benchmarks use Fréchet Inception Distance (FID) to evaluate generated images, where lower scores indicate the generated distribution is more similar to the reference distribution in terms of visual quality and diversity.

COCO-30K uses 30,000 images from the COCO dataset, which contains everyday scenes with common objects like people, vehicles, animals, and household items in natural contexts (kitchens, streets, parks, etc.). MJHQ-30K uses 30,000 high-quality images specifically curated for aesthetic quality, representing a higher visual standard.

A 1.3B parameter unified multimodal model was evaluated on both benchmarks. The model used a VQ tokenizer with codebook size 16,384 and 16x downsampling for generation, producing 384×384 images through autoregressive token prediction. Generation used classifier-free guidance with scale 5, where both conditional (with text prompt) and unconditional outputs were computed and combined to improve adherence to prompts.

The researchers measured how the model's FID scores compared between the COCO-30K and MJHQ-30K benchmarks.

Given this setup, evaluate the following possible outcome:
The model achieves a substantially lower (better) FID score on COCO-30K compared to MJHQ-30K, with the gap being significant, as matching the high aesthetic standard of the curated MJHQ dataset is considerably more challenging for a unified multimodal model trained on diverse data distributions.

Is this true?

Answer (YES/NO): YES